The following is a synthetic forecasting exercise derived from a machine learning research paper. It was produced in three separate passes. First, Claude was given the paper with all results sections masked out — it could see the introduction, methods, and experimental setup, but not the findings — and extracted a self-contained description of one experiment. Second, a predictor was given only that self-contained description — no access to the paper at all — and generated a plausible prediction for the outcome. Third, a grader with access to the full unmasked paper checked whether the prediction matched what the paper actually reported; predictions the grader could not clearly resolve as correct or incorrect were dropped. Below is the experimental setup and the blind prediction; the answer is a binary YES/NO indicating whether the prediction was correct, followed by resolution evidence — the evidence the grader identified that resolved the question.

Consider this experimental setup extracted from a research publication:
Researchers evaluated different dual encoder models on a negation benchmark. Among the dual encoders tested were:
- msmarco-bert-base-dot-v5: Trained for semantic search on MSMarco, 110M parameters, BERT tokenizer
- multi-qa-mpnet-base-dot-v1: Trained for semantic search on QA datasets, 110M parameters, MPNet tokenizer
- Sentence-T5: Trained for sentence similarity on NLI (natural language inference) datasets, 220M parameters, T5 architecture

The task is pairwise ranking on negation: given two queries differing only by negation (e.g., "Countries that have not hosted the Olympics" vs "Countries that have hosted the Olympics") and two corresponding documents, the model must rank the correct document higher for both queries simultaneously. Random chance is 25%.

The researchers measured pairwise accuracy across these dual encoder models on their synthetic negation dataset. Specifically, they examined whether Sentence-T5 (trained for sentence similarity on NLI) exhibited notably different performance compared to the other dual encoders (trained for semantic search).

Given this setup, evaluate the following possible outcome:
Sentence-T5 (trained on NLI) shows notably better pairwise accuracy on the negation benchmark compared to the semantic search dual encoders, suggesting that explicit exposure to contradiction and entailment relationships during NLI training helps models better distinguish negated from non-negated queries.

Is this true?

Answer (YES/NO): YES